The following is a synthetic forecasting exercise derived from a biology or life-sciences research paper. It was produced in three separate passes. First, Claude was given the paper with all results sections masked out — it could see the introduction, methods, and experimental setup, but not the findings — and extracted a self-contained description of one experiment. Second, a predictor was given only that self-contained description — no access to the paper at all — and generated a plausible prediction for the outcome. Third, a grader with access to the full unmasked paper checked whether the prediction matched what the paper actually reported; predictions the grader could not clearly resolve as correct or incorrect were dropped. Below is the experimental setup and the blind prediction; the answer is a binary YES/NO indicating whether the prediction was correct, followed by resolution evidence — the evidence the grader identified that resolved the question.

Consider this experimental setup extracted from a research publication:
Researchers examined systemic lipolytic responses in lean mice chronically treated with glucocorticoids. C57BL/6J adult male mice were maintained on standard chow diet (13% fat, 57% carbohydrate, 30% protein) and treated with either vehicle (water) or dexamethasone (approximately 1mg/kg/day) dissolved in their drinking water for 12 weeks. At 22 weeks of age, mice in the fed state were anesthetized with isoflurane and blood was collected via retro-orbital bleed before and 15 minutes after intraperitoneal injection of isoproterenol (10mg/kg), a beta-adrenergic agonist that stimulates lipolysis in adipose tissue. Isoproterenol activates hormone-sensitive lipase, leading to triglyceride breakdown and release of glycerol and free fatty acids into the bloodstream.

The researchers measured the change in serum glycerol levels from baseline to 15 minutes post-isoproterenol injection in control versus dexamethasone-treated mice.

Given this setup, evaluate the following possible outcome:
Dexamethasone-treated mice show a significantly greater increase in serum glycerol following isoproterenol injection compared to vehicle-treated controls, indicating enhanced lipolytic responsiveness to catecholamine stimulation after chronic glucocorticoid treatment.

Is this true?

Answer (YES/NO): YES